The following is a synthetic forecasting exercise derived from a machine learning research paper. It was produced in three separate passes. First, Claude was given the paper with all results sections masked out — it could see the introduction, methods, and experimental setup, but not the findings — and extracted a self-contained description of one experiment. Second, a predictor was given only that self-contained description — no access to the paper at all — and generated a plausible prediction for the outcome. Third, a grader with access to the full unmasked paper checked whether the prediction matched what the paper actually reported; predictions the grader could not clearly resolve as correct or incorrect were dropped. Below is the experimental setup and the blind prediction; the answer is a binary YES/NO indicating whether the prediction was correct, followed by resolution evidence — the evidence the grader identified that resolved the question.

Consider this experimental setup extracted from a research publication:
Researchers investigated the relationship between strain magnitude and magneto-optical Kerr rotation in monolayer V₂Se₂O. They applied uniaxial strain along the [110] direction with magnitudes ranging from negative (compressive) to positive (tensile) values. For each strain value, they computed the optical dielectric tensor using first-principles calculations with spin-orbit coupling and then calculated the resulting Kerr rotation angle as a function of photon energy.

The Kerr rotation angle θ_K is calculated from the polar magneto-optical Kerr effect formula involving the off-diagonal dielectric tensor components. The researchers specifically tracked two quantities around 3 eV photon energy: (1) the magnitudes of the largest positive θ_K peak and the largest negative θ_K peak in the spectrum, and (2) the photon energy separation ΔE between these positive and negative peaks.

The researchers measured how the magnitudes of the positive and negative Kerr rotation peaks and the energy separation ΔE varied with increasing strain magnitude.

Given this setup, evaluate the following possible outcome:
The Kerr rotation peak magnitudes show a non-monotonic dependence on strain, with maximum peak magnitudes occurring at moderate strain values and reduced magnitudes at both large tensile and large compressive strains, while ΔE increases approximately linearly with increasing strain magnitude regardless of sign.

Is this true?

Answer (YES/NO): NO